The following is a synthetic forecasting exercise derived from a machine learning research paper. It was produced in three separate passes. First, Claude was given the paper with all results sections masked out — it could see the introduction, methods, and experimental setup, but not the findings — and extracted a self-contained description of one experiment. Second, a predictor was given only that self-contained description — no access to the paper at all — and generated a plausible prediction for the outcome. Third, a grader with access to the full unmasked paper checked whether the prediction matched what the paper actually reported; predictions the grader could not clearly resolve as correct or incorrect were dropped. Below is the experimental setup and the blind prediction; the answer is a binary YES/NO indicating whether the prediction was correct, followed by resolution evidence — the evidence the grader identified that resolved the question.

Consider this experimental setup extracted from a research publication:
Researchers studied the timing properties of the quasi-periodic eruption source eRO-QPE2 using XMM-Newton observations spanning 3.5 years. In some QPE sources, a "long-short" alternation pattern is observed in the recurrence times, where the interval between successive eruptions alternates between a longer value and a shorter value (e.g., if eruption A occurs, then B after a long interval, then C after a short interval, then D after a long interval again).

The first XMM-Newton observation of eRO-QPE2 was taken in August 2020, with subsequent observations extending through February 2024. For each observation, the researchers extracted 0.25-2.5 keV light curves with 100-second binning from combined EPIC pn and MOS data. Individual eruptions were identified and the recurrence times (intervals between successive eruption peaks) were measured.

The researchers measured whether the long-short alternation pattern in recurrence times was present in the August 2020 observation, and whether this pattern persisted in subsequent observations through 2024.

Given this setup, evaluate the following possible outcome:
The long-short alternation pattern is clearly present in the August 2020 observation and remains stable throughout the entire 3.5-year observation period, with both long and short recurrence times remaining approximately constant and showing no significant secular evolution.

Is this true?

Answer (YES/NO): NO